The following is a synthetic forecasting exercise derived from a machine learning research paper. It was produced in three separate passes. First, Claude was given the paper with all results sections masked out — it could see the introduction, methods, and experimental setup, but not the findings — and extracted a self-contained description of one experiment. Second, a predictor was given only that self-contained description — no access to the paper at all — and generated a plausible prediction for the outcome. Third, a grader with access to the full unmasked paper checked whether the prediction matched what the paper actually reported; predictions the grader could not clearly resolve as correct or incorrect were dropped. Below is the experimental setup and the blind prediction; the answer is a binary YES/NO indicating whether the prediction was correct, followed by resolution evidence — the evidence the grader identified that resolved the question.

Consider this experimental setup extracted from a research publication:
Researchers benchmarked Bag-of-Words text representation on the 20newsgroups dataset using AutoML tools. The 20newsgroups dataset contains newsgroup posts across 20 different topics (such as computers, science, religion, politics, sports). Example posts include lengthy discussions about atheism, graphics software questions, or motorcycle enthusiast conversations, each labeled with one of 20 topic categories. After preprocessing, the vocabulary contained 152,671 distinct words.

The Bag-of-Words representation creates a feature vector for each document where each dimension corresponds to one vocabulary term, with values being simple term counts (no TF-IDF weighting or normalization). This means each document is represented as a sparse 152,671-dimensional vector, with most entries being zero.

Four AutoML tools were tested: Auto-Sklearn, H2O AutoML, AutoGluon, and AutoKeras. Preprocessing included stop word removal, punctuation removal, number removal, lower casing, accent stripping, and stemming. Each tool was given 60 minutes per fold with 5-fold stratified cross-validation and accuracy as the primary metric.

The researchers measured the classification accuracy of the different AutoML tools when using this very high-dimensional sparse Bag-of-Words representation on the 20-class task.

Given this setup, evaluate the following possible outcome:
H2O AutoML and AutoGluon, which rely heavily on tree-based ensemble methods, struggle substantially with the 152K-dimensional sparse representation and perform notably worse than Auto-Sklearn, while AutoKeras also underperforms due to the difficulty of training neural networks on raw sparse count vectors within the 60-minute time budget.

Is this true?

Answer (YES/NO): NO